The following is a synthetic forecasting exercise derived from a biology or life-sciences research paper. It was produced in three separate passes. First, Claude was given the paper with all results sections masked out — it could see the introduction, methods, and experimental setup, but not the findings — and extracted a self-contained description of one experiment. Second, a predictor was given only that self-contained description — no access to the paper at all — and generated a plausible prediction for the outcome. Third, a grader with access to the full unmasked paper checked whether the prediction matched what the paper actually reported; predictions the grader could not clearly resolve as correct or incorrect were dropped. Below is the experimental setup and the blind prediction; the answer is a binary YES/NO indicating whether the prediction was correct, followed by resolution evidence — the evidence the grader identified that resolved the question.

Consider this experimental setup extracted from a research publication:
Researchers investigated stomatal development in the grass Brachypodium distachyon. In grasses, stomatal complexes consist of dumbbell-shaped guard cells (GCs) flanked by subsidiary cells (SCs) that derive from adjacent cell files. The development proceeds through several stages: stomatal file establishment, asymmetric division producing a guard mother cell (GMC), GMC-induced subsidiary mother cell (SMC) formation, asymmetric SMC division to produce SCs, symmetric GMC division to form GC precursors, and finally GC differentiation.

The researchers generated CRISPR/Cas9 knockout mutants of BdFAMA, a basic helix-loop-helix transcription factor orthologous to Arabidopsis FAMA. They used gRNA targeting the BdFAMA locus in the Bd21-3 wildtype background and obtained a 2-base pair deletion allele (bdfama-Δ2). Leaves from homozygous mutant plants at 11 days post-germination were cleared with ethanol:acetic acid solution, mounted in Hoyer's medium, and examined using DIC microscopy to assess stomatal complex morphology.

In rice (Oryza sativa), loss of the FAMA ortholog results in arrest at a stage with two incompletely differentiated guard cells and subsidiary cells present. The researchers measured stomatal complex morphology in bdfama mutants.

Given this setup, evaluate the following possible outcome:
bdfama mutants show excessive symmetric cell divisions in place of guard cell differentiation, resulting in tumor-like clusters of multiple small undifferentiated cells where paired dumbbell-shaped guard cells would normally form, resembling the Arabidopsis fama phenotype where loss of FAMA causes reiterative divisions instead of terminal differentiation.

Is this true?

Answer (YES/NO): NO